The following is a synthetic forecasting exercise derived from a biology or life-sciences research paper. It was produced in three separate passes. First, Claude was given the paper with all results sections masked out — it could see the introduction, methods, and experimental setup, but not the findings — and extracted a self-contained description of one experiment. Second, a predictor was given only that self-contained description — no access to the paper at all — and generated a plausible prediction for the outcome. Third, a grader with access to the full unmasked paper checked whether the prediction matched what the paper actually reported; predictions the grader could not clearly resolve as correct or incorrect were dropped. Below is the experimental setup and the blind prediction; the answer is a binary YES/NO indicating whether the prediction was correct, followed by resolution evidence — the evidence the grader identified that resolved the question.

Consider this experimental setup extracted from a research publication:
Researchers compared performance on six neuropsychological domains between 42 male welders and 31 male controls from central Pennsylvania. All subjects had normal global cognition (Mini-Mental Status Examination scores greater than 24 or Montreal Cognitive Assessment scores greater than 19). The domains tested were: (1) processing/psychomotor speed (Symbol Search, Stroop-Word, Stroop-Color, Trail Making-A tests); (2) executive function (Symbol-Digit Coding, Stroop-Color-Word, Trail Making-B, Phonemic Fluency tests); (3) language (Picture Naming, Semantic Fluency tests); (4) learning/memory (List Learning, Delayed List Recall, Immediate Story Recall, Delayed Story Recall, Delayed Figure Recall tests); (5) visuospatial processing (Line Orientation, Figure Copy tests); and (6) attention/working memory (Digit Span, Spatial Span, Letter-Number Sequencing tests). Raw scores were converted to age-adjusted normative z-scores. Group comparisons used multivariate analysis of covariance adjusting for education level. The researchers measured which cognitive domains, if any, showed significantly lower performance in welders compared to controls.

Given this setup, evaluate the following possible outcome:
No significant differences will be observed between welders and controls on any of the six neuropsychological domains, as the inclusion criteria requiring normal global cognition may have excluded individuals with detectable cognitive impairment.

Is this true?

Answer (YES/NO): NO